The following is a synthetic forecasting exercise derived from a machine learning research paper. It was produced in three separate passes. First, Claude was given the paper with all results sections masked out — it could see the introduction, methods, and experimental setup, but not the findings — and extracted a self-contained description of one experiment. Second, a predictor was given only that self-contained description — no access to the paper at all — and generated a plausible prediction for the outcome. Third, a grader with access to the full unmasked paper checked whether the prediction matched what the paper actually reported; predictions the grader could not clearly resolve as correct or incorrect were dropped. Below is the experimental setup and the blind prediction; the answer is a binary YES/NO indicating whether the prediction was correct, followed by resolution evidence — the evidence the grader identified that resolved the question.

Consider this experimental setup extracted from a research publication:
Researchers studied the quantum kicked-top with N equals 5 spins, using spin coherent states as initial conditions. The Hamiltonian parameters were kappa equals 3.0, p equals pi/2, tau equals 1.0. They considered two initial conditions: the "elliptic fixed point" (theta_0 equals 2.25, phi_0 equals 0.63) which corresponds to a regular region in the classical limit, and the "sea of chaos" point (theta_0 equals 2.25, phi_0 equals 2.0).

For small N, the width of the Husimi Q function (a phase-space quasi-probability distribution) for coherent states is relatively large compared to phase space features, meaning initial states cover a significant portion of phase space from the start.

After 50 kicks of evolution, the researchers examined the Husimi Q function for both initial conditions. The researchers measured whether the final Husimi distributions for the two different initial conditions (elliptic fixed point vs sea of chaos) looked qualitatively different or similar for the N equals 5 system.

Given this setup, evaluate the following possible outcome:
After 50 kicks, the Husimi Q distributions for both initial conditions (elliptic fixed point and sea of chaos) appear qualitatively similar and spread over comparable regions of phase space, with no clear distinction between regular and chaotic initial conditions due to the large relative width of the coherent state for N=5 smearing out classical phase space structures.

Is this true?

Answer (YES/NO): YES